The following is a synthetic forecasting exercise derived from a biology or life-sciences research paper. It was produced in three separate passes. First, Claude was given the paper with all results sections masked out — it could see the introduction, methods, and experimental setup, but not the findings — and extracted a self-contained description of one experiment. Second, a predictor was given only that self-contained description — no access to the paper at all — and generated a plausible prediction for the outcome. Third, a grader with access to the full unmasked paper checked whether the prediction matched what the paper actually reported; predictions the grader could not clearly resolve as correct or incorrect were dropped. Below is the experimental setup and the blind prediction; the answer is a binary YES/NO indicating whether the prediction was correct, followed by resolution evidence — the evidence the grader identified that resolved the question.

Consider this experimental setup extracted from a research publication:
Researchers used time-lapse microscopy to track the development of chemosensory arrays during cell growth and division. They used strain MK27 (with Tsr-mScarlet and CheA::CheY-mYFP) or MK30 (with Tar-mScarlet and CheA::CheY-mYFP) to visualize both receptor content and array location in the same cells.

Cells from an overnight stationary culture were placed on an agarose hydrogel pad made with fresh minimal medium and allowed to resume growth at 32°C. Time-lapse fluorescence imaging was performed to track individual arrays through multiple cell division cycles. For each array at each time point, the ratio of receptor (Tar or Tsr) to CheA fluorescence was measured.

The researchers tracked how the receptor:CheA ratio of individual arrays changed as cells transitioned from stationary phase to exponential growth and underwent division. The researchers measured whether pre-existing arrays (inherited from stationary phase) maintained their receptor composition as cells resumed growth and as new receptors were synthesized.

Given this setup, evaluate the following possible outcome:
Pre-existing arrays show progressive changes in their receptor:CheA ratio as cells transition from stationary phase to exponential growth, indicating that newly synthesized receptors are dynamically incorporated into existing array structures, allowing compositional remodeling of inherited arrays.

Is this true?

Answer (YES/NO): YES